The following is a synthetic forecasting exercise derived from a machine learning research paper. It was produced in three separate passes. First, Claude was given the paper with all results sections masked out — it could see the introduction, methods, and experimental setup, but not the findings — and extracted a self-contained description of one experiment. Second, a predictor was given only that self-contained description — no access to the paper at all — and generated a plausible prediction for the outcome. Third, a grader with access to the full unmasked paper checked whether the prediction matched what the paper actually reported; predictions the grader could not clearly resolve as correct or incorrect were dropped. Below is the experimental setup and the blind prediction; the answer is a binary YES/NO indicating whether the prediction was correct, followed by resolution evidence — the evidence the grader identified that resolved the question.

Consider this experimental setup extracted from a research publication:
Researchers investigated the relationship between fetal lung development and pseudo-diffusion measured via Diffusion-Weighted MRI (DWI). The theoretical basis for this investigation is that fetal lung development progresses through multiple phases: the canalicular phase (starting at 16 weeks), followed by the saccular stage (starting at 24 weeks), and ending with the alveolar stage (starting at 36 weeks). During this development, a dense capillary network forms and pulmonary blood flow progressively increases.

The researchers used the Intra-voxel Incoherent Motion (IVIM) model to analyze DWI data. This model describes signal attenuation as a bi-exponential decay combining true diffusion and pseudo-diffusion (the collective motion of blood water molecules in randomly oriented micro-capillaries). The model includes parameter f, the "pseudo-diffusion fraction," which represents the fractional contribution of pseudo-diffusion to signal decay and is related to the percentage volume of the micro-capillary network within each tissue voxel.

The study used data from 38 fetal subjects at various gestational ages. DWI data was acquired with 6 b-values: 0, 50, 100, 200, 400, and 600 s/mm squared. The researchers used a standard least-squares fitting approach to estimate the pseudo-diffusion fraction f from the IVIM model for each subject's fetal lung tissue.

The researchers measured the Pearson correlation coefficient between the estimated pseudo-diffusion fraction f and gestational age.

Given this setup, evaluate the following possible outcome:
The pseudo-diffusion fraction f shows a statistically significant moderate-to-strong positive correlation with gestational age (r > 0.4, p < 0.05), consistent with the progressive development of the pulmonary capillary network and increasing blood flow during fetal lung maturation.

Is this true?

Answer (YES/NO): NO